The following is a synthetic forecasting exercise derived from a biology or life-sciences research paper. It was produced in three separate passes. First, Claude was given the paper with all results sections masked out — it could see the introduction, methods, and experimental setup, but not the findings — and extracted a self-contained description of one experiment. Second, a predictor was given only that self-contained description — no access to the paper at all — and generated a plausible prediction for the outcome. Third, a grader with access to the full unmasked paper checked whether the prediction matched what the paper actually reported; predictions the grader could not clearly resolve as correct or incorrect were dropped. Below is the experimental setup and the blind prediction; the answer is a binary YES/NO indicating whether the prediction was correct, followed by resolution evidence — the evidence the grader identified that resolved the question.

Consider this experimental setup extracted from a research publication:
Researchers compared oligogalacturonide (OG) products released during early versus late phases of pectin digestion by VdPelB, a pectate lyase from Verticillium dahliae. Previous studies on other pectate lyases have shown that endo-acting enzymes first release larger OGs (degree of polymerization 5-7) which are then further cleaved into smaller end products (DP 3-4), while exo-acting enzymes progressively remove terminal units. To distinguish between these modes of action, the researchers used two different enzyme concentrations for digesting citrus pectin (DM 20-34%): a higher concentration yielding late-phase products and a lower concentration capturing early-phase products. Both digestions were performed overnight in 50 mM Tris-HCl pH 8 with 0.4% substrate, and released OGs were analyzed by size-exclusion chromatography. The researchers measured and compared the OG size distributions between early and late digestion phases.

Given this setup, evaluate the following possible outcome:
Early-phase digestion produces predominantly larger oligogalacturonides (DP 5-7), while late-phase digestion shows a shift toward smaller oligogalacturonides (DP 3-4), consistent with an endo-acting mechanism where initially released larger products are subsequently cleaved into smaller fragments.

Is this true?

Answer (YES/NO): YES